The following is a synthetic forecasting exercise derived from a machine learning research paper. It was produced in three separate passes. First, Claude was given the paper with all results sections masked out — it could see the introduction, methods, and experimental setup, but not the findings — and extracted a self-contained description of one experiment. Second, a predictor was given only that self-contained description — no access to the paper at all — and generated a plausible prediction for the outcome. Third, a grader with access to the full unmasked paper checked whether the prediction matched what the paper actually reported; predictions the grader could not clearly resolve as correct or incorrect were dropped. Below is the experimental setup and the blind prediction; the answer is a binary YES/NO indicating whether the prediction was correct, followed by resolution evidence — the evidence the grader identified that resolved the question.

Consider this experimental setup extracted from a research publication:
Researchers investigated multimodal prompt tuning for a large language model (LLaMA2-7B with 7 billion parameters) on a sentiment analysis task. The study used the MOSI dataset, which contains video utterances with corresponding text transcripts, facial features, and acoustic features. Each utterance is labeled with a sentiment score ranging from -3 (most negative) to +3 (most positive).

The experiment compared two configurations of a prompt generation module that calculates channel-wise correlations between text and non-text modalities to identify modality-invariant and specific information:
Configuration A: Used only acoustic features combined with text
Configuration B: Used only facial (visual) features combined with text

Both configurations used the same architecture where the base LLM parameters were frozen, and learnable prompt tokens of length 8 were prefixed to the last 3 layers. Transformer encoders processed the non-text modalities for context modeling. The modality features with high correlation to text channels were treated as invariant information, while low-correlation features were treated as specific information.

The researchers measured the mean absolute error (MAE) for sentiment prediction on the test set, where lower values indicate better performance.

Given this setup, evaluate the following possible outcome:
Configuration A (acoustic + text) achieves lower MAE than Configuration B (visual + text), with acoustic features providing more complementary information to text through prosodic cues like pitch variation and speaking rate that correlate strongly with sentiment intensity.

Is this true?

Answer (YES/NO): NO